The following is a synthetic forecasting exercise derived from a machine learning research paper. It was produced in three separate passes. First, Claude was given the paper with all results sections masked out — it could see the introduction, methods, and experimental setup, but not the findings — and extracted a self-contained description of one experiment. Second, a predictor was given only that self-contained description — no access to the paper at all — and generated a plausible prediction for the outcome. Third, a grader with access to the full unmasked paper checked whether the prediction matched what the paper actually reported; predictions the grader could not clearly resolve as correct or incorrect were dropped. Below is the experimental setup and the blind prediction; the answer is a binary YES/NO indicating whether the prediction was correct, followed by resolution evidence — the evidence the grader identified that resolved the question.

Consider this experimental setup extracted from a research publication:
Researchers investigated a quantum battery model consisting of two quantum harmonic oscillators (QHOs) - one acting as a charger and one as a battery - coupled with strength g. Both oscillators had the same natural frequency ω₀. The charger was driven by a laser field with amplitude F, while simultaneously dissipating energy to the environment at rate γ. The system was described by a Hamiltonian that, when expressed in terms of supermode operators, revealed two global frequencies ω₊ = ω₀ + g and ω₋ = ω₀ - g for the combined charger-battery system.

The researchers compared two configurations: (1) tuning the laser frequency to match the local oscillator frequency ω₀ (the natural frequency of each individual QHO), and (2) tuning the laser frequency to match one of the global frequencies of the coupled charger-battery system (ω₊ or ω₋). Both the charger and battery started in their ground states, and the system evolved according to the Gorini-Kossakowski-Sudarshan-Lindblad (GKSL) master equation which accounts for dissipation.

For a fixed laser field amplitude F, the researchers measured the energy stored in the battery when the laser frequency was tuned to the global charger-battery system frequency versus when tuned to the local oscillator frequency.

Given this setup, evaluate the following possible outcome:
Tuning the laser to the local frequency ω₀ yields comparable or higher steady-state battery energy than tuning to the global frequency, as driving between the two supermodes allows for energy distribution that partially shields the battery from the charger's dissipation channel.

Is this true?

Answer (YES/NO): NO